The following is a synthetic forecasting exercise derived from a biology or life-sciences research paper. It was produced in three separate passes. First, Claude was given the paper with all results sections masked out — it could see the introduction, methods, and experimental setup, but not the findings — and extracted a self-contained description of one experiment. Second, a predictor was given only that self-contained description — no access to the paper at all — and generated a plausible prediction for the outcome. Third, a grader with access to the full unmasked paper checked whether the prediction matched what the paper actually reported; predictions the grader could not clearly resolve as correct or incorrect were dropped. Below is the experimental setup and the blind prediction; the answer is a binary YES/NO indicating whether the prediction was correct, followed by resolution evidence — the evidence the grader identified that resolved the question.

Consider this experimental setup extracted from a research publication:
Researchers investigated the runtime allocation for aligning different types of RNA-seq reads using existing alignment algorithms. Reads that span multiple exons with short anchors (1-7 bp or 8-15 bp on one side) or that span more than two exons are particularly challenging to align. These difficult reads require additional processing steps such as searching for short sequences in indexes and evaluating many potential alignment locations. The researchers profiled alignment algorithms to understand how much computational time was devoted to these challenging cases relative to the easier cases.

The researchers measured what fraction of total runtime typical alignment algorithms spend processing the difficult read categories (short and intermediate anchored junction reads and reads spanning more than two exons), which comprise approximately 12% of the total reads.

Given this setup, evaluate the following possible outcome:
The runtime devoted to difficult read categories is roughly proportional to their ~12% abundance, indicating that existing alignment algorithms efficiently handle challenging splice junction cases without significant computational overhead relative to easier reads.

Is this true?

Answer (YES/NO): NO